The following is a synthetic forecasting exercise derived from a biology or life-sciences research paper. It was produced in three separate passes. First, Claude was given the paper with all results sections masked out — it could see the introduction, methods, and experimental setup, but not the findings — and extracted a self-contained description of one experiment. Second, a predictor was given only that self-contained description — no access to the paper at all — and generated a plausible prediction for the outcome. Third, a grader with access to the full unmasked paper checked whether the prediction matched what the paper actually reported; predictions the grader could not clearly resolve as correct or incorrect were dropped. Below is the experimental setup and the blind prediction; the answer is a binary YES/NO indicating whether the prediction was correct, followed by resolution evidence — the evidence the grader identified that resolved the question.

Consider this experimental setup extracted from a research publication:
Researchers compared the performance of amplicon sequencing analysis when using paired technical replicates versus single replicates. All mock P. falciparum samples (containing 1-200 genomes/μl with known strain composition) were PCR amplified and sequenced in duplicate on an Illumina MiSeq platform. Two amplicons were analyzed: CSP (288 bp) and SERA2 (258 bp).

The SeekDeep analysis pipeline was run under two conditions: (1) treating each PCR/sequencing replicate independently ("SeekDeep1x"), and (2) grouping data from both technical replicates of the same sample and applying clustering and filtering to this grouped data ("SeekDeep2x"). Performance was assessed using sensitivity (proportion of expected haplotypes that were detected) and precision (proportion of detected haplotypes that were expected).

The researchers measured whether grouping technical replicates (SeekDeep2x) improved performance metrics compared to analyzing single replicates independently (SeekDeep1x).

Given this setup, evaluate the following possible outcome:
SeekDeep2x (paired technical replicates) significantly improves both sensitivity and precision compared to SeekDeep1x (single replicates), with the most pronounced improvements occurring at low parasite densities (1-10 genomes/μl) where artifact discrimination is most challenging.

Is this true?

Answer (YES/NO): NO